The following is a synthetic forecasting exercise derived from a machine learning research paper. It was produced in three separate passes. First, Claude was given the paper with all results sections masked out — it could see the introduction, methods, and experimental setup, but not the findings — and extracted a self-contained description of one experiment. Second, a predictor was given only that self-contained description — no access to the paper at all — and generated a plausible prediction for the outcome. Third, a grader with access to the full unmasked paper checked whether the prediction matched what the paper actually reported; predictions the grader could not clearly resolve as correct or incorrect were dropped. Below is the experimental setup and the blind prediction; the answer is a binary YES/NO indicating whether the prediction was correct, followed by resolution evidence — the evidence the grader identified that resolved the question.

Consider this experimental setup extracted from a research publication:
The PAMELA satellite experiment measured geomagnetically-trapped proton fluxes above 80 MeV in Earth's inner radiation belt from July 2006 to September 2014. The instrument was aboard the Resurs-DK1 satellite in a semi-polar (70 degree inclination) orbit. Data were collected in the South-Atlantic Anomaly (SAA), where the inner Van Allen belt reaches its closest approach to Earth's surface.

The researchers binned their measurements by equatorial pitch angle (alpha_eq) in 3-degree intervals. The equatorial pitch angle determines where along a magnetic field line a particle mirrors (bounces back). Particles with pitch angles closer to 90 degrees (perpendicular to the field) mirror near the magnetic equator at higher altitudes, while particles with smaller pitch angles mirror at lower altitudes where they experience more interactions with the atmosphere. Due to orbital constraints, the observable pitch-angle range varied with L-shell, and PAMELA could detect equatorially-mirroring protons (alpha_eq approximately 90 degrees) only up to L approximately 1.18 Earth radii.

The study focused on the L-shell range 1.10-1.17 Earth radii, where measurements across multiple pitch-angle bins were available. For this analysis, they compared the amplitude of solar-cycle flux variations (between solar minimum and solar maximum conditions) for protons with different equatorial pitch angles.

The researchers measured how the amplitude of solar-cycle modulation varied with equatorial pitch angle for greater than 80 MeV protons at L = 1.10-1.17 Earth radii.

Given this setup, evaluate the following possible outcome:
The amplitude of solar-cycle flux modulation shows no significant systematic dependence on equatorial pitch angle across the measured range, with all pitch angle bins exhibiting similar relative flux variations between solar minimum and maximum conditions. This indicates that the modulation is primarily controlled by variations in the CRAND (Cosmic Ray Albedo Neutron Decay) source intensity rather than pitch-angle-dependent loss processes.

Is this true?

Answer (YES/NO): NO